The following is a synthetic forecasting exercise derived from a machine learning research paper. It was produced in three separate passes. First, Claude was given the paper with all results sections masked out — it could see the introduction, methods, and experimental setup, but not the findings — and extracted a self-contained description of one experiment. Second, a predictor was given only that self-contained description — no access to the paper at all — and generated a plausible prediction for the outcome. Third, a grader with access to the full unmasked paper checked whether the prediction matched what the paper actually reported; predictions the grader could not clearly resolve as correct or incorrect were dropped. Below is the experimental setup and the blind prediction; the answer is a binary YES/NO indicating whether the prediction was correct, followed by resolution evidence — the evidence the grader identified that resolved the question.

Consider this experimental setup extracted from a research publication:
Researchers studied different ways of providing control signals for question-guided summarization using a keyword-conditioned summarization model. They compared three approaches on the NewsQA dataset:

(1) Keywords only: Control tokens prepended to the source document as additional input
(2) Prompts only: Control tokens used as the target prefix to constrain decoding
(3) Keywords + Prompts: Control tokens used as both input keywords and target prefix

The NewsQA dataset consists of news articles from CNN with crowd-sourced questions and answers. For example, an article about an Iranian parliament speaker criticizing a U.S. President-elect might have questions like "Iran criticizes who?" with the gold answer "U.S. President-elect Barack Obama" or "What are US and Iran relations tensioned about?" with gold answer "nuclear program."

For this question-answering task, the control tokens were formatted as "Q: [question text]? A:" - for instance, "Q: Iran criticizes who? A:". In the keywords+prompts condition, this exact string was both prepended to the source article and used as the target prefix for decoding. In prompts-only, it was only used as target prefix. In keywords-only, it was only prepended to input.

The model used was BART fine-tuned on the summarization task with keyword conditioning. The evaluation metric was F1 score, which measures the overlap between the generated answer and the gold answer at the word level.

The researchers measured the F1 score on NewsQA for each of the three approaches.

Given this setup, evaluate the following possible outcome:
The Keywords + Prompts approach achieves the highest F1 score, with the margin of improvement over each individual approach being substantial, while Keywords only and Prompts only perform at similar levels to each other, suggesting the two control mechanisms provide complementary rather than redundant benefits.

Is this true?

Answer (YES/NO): NO